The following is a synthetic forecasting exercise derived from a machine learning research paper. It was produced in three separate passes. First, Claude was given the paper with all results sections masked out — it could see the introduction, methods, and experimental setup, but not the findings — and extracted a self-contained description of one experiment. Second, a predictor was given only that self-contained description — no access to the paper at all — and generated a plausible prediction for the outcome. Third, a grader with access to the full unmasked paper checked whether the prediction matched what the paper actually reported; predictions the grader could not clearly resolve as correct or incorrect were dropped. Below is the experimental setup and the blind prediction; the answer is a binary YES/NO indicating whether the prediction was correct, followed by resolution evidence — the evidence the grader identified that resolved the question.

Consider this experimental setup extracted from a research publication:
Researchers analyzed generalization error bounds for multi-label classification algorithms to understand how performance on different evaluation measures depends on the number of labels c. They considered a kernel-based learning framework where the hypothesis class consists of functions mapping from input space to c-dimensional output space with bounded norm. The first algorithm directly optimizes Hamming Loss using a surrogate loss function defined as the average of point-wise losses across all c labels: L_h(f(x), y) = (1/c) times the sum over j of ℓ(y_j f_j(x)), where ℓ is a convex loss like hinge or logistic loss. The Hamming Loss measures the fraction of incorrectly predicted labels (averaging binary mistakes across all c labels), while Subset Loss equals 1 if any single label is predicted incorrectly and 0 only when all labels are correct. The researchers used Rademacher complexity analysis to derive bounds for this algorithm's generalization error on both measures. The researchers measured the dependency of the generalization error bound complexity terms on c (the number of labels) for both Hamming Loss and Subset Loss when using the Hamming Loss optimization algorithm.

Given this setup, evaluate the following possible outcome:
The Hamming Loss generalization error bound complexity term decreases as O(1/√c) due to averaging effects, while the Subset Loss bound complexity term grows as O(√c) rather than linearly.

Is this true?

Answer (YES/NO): NO